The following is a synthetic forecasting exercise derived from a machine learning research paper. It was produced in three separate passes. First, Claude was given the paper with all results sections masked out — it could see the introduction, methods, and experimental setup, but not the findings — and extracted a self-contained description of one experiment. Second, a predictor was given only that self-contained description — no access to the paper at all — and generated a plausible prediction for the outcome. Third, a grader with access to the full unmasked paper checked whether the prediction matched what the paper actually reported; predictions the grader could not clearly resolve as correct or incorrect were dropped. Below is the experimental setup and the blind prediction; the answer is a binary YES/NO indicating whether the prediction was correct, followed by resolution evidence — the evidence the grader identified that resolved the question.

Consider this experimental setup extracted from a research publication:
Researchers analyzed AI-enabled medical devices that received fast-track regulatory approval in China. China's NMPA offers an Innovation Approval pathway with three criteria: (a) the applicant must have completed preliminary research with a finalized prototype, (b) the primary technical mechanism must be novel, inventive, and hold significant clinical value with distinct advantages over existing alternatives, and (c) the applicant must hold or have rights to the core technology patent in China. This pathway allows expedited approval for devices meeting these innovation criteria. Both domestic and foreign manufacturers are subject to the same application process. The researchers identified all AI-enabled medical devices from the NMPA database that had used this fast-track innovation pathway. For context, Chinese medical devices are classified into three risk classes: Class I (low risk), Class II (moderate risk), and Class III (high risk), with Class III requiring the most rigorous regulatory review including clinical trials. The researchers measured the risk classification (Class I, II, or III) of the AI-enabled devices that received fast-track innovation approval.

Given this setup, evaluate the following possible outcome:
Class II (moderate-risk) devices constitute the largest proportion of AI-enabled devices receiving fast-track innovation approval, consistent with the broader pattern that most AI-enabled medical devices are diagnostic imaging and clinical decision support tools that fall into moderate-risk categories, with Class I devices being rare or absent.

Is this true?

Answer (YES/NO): NO